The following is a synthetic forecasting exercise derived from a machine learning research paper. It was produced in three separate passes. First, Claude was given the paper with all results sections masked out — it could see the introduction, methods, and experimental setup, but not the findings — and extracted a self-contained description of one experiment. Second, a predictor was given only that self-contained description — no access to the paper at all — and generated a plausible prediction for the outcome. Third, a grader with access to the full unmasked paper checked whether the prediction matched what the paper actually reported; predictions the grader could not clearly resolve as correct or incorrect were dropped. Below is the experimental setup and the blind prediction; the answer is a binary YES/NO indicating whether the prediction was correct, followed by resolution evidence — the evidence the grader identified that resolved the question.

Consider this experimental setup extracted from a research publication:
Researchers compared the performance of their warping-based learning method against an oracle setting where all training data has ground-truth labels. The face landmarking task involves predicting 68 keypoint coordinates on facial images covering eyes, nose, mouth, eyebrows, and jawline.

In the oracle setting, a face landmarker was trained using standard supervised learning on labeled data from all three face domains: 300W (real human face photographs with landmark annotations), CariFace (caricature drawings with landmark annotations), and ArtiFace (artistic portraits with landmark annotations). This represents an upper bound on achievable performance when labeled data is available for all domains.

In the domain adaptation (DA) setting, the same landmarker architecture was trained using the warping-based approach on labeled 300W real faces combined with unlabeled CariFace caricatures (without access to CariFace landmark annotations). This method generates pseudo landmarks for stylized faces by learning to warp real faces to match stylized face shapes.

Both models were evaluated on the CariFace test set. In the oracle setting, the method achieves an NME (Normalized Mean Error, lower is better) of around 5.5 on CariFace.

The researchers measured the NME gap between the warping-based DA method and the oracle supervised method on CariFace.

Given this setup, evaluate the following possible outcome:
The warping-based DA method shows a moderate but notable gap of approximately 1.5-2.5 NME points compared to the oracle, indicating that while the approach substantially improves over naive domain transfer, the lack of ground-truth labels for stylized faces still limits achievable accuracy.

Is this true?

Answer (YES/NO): YES